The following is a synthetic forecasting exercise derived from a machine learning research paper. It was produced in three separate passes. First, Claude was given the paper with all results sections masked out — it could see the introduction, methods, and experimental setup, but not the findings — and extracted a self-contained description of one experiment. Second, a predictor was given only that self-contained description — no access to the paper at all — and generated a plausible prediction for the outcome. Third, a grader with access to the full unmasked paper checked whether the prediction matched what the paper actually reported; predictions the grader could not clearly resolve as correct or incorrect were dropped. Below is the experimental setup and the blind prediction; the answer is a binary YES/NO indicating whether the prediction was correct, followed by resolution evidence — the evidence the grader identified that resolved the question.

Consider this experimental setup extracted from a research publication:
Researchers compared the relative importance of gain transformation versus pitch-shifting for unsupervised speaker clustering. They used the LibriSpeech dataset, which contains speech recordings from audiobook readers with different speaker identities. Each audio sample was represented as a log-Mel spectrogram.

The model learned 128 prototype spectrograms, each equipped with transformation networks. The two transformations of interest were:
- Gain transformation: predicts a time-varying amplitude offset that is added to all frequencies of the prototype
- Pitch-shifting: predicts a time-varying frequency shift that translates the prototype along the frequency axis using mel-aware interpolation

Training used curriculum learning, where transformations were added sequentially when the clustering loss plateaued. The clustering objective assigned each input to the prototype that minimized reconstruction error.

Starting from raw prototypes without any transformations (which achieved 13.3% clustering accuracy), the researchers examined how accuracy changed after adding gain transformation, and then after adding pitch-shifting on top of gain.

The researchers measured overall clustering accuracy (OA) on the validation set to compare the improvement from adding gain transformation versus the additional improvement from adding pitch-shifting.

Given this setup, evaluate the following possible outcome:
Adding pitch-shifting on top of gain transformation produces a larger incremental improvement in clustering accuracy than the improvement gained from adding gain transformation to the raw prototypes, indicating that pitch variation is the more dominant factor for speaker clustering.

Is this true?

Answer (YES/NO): NO